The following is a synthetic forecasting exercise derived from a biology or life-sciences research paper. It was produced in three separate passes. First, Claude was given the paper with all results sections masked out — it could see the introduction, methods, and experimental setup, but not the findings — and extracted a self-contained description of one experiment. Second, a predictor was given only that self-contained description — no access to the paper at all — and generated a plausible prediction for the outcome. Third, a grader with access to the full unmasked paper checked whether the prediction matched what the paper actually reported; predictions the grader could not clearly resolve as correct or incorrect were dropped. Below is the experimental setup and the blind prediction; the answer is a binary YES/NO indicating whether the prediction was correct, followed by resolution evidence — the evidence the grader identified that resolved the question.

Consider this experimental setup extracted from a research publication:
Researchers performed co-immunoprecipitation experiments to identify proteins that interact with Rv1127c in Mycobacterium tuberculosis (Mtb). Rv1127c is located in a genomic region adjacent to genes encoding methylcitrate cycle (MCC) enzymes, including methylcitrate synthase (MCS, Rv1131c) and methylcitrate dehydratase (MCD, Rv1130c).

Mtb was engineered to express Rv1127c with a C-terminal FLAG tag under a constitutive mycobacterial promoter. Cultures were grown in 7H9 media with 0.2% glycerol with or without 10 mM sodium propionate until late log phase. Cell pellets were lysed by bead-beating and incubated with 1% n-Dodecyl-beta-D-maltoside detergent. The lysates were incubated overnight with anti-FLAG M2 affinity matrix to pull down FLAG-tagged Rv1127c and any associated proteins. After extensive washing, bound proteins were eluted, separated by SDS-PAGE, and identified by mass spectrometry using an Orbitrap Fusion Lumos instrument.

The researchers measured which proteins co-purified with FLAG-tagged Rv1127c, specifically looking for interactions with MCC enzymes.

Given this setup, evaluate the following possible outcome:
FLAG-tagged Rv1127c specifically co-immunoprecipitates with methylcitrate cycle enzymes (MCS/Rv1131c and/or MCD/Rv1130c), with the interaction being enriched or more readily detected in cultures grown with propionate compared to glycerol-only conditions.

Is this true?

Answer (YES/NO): NO